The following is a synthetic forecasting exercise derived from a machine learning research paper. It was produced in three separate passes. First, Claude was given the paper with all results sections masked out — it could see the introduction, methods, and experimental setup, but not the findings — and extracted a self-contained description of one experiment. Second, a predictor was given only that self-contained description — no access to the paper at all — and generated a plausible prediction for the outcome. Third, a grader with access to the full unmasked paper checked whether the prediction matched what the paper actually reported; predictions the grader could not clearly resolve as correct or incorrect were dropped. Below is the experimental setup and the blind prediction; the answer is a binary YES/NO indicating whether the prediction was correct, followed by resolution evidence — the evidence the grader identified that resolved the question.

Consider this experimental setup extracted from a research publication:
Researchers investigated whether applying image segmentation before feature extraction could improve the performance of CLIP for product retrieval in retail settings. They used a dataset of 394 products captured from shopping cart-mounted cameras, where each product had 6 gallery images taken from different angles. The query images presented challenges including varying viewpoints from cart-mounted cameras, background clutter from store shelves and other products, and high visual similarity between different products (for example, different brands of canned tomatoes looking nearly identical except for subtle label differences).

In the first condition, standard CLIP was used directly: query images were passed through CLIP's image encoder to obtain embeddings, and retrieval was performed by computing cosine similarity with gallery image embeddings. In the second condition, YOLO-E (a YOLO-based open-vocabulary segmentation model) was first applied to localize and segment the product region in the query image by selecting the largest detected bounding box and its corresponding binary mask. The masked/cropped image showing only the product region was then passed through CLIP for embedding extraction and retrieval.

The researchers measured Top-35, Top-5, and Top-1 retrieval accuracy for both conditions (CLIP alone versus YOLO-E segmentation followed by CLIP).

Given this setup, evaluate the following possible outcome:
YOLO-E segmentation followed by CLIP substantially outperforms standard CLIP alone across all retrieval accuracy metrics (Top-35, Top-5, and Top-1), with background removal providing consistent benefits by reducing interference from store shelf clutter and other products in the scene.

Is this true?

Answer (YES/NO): NO